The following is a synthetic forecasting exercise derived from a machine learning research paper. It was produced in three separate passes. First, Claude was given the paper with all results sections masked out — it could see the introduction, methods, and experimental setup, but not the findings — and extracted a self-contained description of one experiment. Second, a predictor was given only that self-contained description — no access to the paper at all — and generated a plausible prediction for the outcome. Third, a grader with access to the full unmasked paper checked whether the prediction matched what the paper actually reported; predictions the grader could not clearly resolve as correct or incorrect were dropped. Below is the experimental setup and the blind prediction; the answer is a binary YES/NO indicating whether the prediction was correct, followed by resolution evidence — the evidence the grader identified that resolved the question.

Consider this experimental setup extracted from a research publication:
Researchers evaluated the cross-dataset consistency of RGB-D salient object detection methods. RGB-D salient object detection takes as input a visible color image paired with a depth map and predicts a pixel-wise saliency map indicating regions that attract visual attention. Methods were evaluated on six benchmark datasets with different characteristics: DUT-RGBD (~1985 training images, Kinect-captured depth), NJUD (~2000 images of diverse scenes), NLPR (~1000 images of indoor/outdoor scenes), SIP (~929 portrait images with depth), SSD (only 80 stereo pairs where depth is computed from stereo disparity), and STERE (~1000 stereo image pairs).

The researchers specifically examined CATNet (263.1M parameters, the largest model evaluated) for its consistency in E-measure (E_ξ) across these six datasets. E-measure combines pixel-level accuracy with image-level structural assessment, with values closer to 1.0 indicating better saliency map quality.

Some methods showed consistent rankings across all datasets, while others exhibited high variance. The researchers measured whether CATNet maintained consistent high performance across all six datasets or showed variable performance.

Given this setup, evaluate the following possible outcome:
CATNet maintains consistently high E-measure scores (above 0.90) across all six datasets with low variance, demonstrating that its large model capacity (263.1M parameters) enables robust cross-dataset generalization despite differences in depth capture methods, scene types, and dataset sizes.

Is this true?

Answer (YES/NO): NO